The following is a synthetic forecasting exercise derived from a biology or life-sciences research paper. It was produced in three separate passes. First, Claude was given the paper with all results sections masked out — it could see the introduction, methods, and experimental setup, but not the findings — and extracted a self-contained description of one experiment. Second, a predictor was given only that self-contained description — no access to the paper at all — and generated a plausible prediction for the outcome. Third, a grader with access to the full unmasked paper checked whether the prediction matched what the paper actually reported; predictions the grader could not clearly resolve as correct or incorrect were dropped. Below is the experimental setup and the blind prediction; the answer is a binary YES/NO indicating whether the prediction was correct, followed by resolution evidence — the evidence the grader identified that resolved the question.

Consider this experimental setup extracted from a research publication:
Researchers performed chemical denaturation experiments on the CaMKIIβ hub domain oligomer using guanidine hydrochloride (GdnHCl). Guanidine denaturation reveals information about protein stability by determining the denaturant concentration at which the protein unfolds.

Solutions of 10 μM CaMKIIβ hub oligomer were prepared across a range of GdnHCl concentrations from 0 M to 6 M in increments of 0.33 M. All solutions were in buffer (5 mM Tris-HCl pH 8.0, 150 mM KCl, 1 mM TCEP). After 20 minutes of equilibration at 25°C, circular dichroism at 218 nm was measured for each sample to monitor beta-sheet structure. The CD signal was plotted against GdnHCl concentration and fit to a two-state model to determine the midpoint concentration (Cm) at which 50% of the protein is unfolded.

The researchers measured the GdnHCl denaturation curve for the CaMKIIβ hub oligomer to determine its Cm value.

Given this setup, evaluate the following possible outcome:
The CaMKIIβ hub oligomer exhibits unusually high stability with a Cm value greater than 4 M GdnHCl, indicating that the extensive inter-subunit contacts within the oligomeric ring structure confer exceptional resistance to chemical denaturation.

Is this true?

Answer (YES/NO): NO